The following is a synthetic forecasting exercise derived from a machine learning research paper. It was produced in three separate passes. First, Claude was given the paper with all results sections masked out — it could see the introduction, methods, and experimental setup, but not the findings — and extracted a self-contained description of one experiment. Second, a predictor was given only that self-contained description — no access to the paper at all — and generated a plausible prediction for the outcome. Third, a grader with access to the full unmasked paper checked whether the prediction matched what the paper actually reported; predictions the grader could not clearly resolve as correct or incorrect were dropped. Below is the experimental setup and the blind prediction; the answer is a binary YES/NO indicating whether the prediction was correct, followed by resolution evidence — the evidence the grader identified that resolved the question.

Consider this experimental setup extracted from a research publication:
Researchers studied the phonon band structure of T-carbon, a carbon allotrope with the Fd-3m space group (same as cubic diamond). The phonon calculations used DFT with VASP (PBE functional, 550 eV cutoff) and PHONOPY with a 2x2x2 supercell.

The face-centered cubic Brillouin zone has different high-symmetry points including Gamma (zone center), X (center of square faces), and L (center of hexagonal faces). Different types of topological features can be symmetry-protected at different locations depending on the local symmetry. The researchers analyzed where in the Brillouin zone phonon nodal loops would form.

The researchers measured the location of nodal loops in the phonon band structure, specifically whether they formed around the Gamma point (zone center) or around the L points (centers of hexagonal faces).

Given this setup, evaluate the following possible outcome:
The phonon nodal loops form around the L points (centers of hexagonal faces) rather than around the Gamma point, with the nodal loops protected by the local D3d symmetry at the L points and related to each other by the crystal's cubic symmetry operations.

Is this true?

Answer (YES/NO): NO